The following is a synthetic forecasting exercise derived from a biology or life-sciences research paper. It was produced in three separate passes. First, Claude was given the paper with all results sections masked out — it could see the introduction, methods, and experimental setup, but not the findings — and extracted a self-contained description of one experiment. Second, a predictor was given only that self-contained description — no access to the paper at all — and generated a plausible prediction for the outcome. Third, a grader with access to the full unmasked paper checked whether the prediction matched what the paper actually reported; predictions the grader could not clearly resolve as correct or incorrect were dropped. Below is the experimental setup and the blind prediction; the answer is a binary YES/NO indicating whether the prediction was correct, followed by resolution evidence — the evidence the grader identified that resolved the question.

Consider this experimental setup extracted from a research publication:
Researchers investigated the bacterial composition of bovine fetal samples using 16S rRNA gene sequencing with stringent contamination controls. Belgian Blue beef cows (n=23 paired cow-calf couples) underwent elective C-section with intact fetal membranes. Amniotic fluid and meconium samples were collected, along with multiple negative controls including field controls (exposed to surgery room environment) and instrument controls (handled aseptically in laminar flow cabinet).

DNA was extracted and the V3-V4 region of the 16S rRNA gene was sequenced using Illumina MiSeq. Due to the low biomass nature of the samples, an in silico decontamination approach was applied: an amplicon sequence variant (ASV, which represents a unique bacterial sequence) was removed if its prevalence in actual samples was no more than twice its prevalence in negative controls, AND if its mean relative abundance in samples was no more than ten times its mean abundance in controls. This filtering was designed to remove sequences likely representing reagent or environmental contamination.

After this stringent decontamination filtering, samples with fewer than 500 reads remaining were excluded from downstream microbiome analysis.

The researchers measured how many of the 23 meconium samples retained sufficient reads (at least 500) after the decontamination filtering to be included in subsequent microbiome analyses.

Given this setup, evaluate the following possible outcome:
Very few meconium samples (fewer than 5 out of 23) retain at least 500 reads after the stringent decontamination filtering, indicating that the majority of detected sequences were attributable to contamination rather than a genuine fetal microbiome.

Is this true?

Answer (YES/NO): NO